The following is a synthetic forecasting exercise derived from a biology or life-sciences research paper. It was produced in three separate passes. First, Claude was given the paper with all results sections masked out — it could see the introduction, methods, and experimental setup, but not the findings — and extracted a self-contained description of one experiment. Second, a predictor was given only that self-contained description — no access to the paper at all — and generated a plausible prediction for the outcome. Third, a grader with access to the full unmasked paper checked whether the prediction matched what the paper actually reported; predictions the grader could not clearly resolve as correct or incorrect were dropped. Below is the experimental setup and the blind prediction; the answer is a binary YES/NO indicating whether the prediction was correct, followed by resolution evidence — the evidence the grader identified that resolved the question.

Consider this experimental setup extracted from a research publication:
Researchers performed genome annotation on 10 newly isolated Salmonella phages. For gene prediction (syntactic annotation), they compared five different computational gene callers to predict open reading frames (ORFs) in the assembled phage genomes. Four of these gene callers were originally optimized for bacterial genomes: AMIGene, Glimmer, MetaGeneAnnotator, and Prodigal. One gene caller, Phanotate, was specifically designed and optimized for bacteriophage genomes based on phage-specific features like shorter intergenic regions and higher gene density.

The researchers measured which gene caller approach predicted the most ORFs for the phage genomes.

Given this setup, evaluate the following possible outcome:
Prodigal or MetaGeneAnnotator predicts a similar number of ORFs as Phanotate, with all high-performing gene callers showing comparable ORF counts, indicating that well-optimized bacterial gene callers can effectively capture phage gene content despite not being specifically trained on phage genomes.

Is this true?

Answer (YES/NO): NO